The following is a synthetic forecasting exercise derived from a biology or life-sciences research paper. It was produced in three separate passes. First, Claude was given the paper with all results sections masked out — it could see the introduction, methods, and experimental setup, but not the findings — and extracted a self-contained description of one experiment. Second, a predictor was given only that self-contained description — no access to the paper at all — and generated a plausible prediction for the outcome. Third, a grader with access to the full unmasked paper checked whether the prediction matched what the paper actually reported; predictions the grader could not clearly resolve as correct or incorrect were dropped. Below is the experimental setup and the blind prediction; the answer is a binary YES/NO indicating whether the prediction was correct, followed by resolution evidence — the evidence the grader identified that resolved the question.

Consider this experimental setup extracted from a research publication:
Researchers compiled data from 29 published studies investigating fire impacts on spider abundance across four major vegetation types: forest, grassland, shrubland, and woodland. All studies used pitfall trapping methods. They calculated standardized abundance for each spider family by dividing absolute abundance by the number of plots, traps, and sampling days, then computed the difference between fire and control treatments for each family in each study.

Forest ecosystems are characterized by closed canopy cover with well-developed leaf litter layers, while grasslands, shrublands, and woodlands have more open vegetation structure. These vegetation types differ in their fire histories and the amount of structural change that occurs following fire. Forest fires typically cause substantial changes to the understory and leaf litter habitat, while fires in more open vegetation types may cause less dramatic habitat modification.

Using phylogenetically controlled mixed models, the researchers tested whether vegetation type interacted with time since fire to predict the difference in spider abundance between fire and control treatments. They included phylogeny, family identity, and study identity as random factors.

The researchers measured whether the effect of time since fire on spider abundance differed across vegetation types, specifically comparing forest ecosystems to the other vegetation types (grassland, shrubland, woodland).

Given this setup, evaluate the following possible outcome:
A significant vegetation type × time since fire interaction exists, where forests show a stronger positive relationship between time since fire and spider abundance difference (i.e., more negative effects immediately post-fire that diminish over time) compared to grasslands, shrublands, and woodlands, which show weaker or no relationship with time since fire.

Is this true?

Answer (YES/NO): YES